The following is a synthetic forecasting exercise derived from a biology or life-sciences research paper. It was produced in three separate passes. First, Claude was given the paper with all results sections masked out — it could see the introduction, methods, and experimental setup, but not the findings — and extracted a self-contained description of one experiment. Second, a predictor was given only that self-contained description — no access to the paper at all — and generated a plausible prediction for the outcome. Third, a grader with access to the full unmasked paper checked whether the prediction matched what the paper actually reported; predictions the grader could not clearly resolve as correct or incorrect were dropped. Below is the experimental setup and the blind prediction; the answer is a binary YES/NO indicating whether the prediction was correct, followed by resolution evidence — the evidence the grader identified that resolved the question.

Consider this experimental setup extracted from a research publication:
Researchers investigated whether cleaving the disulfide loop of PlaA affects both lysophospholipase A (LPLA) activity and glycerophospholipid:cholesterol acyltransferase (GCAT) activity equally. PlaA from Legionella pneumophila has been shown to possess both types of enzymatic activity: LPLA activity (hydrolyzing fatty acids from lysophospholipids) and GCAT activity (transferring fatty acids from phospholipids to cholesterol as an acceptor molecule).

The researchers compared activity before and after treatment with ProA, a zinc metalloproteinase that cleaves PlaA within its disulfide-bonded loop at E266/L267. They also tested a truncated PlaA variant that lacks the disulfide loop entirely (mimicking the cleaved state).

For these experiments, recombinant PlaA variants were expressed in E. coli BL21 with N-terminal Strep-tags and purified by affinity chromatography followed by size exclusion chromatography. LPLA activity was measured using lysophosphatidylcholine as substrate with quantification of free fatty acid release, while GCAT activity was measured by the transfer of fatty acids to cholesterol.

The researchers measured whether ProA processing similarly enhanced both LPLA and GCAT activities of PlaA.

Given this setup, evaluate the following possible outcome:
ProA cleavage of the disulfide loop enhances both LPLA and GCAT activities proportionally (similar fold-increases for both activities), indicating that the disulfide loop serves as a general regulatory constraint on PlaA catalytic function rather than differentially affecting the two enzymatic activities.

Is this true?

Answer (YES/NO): NO